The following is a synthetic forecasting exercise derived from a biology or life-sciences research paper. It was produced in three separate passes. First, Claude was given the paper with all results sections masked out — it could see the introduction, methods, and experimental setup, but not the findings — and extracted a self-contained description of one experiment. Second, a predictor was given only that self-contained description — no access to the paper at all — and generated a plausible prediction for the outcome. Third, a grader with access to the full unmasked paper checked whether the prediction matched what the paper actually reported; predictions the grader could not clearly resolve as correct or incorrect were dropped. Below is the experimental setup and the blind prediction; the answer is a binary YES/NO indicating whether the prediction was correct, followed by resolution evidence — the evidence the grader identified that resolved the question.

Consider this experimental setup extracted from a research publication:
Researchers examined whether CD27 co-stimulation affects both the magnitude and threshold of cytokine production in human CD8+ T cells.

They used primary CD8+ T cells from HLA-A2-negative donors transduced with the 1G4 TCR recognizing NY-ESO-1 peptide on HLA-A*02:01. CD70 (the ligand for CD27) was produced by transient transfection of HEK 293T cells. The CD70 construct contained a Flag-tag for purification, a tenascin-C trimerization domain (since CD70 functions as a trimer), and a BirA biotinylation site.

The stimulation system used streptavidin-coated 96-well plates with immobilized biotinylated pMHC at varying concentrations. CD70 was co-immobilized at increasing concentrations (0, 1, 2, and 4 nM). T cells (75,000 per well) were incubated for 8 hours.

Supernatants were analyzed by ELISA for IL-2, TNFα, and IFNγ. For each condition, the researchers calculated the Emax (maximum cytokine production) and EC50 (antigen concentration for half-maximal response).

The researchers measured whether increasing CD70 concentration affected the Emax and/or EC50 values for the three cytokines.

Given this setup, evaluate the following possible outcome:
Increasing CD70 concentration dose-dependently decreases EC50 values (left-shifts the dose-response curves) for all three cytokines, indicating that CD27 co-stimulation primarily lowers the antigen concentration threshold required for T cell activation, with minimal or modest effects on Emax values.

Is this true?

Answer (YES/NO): NO